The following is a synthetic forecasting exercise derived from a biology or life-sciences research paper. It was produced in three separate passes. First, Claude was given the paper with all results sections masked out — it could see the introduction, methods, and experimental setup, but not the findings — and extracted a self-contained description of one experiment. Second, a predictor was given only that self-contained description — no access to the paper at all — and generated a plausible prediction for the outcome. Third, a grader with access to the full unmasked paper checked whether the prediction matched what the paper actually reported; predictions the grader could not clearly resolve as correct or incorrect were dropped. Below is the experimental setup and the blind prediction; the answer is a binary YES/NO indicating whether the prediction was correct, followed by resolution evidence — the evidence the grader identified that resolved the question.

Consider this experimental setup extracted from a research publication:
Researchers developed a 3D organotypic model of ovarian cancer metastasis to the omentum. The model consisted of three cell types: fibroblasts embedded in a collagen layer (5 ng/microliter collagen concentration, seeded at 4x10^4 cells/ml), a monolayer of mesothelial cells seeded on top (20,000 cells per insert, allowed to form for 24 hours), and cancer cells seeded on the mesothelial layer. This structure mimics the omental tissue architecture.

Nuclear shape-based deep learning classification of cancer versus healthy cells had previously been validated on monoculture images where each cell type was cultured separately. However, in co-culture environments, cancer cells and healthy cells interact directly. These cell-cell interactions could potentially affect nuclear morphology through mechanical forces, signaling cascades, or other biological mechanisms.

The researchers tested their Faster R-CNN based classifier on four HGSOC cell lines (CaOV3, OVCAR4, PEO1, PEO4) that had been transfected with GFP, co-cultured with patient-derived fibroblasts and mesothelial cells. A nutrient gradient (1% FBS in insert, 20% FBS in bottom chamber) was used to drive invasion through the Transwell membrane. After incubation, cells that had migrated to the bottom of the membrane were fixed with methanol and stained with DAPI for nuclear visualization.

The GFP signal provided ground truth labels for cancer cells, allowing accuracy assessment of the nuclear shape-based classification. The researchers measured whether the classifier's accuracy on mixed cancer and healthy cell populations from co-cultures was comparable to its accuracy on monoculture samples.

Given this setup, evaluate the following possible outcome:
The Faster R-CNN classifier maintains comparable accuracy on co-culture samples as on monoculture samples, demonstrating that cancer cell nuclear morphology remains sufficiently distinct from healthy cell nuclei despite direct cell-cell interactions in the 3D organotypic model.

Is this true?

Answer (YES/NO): YES